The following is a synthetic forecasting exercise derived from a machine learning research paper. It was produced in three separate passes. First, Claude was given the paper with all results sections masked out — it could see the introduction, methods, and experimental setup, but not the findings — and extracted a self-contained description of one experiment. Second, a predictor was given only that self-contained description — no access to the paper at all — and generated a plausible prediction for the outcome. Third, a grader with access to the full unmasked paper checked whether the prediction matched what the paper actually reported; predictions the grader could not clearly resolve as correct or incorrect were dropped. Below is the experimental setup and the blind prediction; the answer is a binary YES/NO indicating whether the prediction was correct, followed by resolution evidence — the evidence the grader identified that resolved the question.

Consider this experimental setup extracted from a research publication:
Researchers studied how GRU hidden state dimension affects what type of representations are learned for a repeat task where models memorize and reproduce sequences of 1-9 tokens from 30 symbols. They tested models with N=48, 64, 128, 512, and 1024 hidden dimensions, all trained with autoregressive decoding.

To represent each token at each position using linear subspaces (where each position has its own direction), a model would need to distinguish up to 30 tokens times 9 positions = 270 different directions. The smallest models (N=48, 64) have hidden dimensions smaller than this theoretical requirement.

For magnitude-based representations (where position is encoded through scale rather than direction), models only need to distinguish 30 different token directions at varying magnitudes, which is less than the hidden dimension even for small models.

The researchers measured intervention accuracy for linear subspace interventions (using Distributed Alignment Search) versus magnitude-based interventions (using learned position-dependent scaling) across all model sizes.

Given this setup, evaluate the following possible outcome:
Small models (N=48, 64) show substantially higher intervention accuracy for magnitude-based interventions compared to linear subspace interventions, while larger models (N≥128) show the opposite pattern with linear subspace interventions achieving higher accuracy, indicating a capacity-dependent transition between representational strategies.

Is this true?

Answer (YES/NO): NO